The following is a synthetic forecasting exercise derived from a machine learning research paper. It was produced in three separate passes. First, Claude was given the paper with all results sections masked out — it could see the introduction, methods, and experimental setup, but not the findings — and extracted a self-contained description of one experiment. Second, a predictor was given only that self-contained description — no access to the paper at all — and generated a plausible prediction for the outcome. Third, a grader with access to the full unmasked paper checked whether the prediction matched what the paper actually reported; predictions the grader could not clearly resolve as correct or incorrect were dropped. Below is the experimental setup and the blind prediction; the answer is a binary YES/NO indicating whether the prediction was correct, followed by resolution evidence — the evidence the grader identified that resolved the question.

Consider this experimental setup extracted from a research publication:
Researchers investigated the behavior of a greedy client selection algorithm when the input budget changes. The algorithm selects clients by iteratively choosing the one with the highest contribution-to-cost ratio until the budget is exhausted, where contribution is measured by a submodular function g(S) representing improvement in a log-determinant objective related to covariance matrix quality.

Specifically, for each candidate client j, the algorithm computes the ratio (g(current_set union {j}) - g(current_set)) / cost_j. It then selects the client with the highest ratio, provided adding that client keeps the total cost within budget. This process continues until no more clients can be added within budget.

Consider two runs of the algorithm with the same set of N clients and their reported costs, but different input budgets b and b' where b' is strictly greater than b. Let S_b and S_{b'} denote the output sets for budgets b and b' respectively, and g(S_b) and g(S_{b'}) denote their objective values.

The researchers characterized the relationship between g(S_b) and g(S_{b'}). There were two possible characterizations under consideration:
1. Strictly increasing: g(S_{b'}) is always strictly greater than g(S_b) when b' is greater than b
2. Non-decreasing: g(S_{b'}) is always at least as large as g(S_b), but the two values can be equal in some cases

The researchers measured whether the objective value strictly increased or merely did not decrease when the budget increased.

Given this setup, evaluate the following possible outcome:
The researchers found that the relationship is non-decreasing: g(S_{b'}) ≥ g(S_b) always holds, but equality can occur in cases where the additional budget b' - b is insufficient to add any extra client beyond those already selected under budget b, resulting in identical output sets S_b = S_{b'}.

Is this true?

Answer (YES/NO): YES